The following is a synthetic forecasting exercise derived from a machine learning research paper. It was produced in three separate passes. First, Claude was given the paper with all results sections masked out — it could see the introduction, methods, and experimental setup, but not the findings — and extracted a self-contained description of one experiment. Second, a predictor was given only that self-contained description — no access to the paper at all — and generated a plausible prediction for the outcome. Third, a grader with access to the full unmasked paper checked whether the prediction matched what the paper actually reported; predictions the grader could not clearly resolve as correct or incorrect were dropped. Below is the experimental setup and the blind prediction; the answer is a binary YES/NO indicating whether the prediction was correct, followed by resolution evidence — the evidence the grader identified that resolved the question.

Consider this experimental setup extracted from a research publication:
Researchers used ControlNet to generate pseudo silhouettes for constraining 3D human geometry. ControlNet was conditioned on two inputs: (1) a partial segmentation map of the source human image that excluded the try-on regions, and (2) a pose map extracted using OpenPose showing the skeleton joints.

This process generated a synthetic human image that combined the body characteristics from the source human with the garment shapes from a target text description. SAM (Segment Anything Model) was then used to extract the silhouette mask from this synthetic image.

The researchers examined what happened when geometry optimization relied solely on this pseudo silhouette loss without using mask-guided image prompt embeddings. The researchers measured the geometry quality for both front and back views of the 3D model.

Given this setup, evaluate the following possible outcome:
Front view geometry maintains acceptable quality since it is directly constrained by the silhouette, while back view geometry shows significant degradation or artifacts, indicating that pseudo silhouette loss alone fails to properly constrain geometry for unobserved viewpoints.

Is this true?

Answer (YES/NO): NO